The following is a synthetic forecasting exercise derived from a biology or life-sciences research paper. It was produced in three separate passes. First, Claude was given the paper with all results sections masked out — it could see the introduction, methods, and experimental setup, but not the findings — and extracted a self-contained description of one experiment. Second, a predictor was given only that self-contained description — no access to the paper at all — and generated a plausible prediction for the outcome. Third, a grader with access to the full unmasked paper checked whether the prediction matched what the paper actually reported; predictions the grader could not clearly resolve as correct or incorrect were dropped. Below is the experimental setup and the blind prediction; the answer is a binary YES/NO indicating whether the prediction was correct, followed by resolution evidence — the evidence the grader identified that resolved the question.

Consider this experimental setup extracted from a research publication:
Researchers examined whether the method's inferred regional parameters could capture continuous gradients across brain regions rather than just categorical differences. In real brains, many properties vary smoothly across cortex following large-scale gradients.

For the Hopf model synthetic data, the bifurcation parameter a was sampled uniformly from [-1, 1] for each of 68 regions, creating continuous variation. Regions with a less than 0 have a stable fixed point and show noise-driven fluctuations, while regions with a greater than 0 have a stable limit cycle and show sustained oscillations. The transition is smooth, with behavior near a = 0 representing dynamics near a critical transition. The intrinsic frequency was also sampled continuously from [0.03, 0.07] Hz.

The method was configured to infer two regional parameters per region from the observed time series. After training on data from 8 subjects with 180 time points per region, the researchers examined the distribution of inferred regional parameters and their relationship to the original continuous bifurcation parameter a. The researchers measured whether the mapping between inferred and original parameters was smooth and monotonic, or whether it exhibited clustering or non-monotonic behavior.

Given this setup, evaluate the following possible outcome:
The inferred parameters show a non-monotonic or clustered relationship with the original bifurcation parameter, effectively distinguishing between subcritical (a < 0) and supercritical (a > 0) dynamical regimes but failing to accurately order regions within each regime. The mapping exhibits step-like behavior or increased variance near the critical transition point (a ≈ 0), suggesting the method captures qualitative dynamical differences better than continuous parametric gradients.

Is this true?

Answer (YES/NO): NO